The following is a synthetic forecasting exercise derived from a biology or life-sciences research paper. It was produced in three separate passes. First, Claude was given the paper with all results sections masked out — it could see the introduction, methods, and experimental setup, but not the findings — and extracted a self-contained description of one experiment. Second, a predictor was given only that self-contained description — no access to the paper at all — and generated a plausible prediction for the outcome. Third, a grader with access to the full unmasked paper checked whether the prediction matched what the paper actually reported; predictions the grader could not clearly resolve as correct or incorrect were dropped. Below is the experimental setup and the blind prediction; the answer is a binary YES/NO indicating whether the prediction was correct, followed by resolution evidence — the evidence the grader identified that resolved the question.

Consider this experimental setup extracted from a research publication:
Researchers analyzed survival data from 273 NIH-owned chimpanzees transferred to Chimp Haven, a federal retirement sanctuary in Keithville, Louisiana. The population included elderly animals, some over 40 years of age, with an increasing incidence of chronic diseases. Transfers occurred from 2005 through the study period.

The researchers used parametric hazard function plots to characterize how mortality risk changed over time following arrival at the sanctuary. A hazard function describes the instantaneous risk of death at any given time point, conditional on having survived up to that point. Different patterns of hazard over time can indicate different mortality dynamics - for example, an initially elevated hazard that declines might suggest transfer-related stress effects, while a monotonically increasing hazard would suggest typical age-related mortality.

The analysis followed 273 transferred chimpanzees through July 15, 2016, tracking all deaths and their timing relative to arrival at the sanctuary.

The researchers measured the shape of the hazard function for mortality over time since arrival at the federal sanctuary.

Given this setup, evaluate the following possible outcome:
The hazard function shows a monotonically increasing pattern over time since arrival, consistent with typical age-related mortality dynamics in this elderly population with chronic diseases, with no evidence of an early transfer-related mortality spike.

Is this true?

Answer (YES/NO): YES